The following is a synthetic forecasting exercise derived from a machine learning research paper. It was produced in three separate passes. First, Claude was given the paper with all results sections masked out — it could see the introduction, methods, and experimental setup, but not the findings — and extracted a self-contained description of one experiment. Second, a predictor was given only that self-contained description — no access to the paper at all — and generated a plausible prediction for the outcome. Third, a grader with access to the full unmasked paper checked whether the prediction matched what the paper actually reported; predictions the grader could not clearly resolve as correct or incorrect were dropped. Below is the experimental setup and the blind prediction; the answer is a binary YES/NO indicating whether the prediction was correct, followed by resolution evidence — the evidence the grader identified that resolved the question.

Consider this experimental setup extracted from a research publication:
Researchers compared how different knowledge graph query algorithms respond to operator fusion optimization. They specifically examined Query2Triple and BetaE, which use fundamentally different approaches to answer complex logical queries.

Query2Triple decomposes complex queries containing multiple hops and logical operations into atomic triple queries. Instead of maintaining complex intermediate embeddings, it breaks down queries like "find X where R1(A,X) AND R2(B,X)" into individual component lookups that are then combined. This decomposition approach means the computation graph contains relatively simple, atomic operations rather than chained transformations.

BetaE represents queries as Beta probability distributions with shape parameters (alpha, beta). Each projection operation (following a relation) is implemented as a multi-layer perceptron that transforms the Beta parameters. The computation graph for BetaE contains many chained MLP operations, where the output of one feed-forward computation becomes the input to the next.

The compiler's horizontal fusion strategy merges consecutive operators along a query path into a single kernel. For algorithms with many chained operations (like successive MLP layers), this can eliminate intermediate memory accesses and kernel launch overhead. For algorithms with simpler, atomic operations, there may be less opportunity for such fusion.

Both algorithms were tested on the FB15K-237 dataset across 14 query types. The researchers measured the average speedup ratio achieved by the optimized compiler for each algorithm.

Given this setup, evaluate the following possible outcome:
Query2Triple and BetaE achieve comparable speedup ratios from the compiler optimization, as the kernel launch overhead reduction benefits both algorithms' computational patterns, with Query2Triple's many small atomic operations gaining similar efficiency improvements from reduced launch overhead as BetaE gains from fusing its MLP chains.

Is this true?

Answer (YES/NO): NO